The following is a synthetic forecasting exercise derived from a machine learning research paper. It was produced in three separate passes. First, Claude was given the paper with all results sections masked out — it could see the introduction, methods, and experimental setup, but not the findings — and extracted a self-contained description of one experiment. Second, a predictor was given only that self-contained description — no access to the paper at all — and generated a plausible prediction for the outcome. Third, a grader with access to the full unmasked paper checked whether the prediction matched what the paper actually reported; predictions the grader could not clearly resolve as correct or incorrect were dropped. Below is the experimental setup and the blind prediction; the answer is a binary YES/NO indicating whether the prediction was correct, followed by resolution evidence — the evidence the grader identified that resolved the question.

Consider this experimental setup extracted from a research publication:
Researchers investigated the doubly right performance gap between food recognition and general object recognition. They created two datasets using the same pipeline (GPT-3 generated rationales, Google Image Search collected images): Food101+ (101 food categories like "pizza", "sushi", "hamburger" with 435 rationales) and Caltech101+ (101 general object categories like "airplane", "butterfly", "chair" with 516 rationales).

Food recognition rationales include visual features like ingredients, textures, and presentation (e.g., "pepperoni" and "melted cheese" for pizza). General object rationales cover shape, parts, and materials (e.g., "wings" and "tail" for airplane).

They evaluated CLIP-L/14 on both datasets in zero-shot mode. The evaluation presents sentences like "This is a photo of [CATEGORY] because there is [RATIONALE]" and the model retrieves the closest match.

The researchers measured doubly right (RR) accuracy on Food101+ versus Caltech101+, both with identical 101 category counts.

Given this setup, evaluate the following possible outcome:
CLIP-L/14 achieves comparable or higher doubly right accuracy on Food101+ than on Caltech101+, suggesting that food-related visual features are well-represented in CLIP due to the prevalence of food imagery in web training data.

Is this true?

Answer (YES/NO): YES